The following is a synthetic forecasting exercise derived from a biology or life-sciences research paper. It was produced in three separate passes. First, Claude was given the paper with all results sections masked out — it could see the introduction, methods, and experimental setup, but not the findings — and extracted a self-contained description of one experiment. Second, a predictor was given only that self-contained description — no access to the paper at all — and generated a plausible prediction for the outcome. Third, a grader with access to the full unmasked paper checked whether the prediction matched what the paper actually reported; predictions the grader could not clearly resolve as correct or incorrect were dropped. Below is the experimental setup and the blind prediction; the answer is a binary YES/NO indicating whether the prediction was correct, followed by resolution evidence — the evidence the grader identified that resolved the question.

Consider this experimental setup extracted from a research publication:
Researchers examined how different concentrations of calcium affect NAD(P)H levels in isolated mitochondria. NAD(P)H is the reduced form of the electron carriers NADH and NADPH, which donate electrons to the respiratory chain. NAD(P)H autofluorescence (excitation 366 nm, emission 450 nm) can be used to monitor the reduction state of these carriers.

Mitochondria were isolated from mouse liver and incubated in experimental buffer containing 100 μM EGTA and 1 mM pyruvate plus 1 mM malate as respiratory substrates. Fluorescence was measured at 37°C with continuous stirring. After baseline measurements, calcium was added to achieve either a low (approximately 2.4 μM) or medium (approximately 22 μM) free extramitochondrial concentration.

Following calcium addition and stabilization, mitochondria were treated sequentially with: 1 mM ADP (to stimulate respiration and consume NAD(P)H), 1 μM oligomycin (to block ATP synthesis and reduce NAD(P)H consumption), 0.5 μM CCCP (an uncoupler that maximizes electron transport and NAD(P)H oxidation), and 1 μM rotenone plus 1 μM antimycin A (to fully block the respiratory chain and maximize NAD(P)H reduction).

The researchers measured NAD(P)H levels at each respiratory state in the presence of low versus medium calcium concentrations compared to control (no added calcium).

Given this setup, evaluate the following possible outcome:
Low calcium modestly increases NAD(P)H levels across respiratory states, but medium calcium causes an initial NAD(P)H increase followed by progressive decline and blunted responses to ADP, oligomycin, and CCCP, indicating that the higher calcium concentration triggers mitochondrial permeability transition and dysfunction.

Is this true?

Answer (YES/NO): NO